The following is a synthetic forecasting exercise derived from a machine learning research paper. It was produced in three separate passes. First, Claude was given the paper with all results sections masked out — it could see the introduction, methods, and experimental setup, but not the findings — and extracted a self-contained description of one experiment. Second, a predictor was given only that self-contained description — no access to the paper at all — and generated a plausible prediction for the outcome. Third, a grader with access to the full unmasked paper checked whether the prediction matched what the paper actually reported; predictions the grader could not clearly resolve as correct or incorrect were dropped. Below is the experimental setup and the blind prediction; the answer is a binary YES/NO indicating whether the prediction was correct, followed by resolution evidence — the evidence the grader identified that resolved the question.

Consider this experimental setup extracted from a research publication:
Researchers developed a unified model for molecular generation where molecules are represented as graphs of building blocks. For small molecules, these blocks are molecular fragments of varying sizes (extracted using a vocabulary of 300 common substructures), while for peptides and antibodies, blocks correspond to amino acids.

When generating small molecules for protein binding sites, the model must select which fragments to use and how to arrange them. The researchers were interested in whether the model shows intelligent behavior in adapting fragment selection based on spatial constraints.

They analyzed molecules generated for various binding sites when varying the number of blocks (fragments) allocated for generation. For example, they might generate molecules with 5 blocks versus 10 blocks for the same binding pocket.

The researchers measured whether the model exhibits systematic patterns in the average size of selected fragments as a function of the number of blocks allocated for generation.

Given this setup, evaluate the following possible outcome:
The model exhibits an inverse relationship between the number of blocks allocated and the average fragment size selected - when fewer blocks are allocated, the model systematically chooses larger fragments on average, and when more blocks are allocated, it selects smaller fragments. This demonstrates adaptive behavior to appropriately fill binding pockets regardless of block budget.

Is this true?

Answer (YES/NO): YES